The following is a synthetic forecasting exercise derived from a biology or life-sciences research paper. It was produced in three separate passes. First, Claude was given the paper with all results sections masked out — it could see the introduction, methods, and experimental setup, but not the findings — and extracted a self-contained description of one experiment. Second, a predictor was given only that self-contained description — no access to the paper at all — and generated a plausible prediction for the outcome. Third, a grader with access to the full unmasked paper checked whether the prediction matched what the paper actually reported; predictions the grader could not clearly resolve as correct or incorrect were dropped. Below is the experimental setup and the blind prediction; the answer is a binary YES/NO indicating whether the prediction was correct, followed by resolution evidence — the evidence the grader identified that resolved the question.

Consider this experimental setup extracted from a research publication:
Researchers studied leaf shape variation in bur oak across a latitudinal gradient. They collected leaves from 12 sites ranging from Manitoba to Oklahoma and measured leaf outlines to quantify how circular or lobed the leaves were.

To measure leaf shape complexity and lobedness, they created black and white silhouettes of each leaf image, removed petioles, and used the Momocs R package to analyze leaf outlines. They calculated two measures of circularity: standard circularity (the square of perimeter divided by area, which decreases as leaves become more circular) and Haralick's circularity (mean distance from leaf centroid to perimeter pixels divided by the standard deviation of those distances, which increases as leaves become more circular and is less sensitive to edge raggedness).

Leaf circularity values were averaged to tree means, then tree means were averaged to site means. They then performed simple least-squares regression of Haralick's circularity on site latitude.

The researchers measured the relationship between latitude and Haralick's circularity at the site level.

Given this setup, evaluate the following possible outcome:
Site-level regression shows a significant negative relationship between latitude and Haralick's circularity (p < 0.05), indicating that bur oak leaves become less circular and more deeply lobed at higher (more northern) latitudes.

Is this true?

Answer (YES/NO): NO